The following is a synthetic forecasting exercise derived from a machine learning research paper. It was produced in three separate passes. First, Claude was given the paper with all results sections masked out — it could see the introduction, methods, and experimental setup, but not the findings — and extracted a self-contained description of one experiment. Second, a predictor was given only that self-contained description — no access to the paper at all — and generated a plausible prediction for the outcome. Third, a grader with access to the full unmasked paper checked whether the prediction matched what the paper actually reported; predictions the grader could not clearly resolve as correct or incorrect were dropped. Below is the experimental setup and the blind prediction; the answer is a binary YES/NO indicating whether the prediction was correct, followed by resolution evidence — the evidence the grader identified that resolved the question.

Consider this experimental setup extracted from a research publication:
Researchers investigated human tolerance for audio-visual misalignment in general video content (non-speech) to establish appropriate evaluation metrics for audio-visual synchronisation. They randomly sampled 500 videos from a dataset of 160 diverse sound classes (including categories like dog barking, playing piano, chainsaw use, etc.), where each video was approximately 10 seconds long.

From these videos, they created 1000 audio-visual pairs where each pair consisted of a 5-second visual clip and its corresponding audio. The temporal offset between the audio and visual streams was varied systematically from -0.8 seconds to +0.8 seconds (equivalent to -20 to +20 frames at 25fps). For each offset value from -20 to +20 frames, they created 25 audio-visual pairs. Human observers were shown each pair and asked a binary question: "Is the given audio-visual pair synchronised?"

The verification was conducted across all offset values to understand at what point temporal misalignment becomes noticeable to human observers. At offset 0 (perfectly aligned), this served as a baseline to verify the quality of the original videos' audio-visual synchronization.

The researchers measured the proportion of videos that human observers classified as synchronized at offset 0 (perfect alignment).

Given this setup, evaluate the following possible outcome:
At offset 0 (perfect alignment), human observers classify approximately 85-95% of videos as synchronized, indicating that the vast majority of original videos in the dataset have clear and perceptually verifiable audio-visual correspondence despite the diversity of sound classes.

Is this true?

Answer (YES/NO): NO